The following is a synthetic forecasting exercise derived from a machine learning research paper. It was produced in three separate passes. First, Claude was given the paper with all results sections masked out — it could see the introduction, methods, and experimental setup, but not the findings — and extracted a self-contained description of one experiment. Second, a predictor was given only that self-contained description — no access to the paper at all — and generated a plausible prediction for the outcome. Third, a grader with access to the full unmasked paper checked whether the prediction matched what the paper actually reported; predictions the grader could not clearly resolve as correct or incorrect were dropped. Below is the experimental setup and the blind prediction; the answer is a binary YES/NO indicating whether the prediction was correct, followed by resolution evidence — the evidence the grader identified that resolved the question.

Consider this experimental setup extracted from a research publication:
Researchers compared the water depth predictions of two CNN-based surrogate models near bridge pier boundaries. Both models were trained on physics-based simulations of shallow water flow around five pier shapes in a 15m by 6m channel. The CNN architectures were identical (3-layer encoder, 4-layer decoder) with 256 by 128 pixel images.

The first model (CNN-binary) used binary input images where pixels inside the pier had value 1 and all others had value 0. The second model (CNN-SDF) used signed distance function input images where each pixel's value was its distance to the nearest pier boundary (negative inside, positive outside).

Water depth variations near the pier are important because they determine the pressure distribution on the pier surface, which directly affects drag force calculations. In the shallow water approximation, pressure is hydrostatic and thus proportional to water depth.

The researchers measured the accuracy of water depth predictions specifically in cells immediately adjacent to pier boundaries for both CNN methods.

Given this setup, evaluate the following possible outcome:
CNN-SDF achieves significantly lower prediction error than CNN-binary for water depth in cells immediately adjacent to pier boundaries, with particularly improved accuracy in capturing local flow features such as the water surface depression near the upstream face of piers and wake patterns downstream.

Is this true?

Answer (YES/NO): NO